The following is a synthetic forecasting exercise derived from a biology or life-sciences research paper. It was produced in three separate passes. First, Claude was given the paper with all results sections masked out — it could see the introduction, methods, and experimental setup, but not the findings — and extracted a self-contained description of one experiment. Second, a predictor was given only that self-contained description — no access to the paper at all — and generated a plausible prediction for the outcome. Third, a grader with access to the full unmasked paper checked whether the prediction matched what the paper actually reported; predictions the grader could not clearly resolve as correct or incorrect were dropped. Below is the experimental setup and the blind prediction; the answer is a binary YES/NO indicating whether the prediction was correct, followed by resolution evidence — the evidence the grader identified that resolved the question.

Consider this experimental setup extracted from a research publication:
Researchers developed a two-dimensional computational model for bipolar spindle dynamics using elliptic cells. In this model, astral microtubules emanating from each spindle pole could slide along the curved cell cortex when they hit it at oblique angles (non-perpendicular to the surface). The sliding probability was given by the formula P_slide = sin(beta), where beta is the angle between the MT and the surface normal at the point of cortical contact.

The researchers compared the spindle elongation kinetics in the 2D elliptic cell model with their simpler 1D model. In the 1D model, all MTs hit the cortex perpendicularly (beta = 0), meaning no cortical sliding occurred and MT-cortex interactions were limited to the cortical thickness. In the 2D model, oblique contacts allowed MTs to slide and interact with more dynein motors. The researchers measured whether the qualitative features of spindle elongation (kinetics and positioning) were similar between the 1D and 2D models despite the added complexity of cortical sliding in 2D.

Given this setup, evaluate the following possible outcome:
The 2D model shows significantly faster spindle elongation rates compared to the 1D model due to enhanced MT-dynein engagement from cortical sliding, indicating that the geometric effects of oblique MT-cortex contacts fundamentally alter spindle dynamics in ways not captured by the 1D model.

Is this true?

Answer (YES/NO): NO